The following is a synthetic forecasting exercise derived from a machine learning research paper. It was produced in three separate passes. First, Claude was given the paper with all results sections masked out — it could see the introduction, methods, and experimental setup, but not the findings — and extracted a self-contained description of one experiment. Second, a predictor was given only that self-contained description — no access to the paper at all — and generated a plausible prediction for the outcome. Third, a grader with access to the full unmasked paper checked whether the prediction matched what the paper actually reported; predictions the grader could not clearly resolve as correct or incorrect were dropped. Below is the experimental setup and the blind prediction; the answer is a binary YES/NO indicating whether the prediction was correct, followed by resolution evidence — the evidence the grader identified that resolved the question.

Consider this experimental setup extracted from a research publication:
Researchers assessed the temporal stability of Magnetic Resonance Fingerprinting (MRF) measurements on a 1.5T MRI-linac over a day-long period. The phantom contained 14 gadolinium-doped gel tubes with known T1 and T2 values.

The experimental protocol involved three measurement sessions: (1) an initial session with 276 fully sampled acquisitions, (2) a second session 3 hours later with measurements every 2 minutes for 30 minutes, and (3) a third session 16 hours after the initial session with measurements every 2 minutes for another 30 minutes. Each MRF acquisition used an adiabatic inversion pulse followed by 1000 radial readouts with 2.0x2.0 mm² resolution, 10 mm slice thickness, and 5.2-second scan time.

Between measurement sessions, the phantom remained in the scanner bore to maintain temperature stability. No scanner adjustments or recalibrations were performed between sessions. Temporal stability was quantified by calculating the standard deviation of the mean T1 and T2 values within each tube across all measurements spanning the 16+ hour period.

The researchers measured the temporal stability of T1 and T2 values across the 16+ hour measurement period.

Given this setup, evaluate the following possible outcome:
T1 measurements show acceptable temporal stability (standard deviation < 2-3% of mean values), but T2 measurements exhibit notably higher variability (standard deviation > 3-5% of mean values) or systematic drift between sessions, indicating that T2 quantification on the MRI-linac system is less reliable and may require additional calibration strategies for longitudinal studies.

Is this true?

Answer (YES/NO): NO